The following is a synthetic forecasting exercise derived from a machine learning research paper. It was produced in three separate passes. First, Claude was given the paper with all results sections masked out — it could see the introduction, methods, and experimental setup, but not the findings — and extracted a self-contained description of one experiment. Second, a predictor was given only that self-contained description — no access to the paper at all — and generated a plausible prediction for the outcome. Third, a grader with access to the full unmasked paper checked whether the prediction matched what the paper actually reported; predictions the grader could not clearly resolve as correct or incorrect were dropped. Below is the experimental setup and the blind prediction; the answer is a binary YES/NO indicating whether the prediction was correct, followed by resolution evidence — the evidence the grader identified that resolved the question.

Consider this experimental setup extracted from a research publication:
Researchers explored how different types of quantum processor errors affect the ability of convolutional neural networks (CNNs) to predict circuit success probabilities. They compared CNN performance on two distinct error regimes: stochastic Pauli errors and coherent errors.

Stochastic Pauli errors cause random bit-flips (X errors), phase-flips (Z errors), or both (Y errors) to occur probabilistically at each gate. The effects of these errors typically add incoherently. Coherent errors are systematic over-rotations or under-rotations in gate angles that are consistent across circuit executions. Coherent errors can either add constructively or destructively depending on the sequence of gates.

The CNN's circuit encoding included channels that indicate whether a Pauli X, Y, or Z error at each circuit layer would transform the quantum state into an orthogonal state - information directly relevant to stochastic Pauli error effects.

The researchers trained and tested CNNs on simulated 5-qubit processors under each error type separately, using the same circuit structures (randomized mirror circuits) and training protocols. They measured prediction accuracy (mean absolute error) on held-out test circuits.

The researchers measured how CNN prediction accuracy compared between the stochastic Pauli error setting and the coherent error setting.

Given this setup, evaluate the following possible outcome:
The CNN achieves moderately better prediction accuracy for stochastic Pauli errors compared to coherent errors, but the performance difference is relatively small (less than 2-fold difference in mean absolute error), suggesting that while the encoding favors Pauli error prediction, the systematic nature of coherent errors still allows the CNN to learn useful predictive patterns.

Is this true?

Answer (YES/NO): NO